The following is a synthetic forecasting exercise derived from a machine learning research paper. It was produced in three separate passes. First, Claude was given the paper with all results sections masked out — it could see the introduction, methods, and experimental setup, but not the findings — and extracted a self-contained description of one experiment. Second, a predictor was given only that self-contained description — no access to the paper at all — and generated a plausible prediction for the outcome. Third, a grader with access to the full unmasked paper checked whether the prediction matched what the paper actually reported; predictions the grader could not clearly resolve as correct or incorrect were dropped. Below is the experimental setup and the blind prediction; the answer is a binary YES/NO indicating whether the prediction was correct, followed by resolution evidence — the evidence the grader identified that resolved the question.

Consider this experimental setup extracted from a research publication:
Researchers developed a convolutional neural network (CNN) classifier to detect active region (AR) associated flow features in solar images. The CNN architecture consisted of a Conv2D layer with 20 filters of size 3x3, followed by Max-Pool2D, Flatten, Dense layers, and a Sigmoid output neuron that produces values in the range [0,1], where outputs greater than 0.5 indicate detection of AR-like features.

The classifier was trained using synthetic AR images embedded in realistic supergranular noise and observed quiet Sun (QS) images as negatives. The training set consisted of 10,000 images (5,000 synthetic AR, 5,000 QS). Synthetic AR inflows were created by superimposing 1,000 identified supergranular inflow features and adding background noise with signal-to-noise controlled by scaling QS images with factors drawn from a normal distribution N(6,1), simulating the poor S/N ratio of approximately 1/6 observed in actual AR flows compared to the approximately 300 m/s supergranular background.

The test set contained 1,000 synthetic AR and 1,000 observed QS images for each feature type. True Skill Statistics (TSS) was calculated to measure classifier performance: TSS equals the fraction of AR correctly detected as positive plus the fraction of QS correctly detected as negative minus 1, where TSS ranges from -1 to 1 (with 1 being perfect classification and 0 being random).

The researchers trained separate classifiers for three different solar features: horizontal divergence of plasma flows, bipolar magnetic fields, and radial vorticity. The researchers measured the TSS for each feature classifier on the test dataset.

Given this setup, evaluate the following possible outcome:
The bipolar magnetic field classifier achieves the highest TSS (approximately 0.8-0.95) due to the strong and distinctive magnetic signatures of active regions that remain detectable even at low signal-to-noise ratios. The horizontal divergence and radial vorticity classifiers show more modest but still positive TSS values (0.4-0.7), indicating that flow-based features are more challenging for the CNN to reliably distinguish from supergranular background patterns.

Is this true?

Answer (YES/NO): NO